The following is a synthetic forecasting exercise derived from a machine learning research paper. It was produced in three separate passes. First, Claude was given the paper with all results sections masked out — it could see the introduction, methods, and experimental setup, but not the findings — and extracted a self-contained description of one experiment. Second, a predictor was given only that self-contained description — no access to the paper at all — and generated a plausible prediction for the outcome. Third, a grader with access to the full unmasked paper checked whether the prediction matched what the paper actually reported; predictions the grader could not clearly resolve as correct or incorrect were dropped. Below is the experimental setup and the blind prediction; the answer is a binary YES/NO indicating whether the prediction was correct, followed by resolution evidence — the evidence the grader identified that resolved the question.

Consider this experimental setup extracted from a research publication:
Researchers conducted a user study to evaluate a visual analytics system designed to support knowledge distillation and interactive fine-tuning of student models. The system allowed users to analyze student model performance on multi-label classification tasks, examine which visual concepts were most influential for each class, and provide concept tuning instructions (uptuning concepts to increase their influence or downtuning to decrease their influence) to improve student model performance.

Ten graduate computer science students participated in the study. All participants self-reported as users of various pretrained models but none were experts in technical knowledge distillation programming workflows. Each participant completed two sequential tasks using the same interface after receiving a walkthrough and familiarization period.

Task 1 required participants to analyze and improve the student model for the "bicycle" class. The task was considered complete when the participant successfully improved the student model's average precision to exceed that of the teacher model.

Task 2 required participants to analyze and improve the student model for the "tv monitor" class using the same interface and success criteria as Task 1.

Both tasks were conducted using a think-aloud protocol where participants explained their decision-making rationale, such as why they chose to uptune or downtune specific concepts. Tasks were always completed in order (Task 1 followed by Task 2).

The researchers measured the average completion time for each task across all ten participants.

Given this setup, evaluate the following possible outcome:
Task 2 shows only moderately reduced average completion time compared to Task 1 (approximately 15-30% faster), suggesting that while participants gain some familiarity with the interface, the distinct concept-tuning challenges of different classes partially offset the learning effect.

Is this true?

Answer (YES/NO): NO